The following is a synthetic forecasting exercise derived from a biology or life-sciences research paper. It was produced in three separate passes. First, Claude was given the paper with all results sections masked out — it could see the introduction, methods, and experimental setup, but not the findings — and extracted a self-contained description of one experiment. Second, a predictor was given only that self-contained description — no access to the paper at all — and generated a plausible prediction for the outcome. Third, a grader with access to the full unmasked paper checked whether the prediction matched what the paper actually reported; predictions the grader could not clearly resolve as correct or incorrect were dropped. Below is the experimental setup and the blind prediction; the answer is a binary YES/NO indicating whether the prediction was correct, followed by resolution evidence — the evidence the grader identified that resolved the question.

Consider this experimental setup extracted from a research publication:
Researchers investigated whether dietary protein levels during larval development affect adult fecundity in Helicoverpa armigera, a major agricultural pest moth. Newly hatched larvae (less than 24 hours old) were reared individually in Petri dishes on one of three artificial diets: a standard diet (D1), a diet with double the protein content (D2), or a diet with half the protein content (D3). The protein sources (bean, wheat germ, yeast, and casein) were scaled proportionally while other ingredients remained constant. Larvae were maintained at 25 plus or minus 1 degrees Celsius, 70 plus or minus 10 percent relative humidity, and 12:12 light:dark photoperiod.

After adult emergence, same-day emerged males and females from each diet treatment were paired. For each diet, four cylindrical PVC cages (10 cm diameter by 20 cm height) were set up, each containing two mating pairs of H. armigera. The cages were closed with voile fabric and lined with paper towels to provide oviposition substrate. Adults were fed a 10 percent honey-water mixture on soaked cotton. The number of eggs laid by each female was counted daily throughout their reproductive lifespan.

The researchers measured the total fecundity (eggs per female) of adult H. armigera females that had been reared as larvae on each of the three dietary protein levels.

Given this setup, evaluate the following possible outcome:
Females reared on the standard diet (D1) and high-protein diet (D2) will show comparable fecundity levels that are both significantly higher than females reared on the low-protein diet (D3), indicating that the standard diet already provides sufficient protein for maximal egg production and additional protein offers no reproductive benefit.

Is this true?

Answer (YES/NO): NO